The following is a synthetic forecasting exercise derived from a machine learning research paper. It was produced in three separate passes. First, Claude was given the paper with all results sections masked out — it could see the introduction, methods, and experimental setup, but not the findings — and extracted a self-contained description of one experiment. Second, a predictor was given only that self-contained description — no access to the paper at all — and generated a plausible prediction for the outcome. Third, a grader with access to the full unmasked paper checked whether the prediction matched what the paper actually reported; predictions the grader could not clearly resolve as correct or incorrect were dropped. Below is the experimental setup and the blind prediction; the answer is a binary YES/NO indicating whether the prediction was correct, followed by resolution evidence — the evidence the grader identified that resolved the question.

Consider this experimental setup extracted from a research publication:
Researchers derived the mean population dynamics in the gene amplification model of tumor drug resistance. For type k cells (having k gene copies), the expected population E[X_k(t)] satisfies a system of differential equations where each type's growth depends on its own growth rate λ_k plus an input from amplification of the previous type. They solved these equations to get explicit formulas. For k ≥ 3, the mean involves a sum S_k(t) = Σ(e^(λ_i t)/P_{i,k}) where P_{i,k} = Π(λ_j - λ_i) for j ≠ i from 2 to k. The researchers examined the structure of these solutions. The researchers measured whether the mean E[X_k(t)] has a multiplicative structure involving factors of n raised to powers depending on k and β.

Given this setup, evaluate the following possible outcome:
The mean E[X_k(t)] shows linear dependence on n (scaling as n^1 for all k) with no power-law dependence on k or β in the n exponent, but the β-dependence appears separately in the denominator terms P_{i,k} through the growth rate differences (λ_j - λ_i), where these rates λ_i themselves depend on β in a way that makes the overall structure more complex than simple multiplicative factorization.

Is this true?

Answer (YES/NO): NO